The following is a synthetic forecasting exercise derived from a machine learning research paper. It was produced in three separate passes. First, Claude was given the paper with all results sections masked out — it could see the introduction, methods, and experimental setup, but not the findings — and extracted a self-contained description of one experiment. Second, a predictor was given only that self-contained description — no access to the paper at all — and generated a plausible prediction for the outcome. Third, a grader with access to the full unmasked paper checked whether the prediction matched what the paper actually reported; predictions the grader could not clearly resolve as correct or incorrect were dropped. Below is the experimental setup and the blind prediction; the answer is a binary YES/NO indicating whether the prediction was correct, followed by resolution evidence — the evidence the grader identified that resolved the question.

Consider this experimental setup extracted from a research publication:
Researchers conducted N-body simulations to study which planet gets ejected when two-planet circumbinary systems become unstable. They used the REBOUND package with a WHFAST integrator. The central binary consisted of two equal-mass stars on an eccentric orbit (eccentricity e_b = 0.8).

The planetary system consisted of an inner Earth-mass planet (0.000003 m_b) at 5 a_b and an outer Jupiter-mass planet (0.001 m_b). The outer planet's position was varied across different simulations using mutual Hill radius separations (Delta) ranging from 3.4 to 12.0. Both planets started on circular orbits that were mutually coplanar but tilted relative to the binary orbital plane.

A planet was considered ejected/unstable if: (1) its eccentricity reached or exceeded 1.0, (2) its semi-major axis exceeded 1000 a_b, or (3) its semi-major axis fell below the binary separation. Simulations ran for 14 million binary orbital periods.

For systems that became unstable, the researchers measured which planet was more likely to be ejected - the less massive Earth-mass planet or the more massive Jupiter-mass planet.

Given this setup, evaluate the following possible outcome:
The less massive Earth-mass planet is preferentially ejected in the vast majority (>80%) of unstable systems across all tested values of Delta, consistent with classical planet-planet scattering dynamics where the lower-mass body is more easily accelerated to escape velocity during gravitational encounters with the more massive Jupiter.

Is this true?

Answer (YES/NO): YES